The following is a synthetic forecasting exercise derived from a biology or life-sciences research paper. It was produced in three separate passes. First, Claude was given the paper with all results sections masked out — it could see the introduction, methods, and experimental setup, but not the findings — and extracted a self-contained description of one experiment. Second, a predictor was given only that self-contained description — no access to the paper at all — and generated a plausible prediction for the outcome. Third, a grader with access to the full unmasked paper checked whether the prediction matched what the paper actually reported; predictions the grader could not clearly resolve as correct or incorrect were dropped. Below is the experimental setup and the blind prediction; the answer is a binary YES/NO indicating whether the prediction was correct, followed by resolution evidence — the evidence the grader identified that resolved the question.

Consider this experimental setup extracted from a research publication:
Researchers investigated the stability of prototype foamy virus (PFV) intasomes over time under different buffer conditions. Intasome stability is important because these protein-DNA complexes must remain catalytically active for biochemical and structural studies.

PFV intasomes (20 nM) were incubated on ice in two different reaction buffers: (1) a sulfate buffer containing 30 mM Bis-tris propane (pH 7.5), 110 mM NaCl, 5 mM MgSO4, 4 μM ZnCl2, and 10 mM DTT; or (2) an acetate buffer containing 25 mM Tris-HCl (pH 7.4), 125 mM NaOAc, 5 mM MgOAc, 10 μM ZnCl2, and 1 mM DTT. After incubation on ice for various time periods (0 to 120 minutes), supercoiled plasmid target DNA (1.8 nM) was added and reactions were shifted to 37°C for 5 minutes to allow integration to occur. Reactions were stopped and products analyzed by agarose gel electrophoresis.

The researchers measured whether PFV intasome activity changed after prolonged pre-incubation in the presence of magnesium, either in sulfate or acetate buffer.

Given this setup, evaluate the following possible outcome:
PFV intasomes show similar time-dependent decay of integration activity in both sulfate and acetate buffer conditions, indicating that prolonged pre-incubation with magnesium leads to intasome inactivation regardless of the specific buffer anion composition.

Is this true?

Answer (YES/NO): NO